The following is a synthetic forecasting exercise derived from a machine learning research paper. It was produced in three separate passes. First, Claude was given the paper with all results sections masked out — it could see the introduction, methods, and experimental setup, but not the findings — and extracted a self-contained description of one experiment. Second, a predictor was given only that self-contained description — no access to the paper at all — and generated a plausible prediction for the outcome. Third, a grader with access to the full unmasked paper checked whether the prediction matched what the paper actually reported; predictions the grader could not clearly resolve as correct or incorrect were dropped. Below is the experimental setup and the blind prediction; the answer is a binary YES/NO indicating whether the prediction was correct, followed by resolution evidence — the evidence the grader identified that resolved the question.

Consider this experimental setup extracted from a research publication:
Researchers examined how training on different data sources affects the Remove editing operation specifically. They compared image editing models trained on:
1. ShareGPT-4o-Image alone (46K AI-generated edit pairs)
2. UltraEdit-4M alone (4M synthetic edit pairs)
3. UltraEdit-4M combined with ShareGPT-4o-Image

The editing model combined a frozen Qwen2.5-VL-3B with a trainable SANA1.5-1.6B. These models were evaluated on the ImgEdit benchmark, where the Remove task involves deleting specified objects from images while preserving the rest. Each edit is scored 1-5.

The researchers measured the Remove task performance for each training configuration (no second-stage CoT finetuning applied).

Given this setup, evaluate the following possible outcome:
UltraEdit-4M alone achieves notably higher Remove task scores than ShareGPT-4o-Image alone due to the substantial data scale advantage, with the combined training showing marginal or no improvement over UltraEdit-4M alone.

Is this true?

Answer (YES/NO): NO